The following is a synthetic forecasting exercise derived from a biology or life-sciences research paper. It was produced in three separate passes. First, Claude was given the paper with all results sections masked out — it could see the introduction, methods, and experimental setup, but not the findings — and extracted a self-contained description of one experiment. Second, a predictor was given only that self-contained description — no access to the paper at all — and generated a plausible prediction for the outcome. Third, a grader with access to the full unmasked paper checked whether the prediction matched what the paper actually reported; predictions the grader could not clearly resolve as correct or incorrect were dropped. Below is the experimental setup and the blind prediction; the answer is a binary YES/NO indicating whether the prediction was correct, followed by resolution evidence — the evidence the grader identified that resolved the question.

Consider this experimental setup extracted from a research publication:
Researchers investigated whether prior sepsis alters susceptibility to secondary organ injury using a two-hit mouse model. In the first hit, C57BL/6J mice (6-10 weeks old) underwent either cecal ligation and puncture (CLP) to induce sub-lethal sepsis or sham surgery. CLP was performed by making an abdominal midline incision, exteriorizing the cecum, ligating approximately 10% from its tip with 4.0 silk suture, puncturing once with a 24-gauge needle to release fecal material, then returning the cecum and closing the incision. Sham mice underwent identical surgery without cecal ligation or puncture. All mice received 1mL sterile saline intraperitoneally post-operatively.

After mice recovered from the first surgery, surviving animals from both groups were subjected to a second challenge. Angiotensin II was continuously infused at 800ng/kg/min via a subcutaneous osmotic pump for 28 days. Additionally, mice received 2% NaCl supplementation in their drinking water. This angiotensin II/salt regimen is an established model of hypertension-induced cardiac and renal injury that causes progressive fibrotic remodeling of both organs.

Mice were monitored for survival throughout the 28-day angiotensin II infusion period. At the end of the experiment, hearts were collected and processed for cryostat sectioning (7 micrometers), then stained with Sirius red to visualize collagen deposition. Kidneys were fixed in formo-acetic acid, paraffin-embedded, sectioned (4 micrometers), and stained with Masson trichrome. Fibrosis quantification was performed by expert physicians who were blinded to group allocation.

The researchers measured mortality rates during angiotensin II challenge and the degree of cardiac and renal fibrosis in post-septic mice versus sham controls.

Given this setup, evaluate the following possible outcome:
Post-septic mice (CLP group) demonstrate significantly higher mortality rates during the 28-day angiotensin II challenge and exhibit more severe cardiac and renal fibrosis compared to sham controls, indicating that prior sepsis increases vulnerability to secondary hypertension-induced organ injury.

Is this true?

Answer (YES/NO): YES